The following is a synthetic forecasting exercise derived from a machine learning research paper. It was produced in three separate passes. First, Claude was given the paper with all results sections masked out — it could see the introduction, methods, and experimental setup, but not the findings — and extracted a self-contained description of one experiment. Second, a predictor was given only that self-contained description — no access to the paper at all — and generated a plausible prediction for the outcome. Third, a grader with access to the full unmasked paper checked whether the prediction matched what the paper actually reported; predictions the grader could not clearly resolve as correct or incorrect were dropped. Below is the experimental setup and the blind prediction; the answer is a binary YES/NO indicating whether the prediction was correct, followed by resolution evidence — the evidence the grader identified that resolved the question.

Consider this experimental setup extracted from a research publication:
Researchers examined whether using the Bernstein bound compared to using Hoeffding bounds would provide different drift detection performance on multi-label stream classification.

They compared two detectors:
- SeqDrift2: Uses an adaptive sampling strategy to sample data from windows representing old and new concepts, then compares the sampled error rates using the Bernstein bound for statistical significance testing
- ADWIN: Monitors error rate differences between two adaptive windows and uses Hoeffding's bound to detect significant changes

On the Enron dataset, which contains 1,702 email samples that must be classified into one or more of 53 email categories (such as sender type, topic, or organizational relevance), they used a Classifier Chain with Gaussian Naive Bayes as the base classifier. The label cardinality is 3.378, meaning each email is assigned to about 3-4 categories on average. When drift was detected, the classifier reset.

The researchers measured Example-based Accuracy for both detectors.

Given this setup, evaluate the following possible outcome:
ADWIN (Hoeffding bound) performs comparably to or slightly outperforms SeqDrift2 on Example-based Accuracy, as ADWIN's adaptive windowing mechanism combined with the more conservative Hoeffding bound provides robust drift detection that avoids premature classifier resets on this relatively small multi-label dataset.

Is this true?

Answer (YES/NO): NO